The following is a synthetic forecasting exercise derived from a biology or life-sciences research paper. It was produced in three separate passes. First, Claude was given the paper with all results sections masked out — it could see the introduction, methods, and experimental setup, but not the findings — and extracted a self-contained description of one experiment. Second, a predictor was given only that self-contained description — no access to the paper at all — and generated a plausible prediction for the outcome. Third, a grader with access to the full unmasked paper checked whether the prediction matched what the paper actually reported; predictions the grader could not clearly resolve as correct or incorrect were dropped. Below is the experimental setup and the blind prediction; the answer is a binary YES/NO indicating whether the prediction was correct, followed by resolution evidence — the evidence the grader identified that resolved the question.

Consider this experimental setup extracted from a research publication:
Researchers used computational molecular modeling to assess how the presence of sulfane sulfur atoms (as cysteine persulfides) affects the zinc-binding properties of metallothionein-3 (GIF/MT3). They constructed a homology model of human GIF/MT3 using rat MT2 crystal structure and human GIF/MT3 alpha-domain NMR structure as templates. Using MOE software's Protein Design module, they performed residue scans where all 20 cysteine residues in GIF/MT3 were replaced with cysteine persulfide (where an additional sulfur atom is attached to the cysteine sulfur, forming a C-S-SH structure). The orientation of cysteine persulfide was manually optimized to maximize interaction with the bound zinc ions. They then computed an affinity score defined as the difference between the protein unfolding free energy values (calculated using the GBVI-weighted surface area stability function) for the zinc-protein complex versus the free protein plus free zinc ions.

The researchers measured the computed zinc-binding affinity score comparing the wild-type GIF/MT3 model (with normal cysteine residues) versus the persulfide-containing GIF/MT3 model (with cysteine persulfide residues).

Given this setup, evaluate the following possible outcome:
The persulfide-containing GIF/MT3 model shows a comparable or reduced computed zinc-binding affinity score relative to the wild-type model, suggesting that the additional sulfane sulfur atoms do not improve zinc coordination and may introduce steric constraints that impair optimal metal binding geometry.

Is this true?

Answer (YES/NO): NO